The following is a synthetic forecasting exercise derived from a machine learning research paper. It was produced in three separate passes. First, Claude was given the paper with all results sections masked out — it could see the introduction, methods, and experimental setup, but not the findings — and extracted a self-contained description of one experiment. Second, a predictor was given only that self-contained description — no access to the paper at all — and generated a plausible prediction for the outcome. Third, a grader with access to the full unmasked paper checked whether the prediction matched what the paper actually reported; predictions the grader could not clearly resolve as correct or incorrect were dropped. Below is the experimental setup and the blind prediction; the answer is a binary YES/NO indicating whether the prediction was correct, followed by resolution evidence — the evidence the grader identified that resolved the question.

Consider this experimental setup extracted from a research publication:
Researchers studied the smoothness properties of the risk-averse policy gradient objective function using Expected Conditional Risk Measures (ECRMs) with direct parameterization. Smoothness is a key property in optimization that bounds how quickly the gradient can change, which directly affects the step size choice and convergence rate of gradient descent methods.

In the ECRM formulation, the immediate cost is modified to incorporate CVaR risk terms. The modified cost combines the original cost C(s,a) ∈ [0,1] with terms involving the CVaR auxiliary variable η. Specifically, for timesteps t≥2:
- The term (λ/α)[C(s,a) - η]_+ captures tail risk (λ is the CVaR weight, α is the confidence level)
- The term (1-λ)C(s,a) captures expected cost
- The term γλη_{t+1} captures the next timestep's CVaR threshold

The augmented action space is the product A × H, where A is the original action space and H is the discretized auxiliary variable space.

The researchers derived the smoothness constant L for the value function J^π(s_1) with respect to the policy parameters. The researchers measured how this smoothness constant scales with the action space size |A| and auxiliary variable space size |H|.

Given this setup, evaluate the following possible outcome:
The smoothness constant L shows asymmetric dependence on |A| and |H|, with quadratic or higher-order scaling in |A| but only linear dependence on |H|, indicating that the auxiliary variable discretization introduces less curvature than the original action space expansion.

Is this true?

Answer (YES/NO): NO